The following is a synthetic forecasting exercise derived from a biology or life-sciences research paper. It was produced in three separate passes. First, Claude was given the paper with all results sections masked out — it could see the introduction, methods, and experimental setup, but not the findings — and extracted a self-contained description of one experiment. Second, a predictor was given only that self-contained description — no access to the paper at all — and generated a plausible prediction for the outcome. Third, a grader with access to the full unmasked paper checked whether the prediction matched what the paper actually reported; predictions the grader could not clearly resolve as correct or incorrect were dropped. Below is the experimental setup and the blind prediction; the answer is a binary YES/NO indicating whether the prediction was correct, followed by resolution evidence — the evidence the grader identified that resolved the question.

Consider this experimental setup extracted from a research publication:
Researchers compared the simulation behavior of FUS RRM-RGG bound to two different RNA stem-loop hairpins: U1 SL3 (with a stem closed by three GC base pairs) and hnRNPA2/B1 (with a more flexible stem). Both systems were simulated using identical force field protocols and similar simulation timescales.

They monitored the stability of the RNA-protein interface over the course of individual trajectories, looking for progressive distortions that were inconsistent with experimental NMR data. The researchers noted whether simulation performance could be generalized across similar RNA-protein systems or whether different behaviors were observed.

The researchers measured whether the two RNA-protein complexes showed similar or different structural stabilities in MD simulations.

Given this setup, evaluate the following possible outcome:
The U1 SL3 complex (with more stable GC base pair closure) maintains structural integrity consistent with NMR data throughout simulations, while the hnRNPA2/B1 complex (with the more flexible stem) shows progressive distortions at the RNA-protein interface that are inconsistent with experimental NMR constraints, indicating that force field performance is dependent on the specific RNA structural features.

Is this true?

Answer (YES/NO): NO